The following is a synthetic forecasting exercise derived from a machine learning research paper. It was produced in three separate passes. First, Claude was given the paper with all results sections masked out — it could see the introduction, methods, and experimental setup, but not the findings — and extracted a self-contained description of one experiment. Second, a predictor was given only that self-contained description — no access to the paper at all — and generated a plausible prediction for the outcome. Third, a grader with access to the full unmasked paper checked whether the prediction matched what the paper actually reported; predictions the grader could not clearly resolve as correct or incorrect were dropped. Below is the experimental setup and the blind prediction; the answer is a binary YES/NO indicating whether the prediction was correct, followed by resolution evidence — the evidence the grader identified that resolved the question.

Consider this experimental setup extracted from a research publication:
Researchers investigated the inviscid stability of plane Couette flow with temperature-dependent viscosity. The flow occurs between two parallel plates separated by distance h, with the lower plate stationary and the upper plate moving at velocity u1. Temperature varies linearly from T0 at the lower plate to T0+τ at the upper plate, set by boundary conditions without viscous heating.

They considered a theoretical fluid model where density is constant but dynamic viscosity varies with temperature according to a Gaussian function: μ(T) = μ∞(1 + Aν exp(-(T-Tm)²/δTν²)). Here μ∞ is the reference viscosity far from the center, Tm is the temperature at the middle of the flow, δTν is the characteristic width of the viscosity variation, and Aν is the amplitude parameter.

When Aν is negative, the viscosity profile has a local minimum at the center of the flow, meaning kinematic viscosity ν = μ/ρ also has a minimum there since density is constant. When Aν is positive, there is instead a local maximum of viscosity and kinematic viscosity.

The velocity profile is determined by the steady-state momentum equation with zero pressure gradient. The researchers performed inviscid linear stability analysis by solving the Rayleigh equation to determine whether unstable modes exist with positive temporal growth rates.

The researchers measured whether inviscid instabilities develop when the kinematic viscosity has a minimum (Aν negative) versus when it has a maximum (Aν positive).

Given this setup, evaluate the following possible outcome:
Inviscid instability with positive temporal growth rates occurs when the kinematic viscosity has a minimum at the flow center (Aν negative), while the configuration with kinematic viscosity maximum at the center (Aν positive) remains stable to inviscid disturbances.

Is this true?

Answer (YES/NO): YES